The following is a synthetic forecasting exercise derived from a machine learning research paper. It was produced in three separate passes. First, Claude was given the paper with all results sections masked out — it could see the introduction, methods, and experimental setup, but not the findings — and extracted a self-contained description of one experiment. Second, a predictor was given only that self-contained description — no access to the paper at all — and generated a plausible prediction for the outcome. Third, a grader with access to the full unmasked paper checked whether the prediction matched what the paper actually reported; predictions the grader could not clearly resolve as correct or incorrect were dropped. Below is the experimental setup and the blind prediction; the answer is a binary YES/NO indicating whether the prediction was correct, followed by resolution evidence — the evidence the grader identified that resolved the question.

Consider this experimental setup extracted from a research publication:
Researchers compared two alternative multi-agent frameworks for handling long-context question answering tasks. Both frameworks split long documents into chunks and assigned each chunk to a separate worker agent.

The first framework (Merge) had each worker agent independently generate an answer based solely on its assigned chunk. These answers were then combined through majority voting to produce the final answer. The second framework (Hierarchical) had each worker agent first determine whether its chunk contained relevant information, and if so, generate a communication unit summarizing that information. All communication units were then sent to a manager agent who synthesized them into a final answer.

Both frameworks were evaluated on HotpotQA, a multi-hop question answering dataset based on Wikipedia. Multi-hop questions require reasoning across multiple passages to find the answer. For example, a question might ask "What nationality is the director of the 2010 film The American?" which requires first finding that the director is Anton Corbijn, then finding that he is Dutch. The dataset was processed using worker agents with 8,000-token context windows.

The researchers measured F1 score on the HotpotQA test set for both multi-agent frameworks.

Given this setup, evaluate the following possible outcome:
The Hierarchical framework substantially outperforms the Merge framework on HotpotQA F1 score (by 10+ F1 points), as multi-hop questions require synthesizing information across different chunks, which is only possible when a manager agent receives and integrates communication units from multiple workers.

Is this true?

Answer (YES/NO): NO